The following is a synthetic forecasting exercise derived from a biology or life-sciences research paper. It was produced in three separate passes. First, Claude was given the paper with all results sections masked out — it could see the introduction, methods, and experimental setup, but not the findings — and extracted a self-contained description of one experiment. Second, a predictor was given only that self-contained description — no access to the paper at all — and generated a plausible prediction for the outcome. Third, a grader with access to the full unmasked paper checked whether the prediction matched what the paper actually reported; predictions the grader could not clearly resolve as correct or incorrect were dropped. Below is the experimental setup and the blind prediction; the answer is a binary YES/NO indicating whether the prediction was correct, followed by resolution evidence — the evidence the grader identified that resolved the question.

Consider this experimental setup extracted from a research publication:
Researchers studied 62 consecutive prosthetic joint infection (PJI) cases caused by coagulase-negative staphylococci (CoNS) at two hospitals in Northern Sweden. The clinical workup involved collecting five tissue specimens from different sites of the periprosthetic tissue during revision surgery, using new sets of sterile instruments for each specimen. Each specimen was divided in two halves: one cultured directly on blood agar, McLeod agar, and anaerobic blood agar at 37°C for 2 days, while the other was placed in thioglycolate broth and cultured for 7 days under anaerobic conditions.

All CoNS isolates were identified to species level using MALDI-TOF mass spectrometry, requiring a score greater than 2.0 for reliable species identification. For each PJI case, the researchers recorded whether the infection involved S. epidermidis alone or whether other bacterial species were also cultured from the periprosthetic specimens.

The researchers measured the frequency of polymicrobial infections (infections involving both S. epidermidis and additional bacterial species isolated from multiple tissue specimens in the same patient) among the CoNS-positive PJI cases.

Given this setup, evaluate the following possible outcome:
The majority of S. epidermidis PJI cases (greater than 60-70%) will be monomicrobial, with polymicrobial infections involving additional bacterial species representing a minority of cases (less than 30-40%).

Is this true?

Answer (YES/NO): YES